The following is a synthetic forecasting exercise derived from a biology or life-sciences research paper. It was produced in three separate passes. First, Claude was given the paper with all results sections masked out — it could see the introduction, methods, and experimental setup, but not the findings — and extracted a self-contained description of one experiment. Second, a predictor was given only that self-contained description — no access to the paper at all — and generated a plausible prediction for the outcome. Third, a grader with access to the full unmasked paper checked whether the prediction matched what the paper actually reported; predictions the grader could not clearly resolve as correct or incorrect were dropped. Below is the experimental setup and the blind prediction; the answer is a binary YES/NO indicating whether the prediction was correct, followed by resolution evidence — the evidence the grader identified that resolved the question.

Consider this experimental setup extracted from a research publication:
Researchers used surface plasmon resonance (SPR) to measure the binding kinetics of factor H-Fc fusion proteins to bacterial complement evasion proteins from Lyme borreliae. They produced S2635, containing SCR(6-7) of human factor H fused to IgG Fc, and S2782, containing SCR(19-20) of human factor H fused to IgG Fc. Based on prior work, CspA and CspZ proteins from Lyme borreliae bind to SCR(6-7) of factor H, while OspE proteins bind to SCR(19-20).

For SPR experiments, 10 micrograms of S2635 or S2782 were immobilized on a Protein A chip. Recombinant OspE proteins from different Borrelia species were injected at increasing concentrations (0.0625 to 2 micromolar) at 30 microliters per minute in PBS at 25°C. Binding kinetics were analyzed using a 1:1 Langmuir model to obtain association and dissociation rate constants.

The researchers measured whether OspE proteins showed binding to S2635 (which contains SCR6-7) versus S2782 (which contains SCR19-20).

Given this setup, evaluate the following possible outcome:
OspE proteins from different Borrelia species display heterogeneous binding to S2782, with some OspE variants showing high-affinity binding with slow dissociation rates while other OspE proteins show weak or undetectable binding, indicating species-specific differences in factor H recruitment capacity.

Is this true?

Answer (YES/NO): NO